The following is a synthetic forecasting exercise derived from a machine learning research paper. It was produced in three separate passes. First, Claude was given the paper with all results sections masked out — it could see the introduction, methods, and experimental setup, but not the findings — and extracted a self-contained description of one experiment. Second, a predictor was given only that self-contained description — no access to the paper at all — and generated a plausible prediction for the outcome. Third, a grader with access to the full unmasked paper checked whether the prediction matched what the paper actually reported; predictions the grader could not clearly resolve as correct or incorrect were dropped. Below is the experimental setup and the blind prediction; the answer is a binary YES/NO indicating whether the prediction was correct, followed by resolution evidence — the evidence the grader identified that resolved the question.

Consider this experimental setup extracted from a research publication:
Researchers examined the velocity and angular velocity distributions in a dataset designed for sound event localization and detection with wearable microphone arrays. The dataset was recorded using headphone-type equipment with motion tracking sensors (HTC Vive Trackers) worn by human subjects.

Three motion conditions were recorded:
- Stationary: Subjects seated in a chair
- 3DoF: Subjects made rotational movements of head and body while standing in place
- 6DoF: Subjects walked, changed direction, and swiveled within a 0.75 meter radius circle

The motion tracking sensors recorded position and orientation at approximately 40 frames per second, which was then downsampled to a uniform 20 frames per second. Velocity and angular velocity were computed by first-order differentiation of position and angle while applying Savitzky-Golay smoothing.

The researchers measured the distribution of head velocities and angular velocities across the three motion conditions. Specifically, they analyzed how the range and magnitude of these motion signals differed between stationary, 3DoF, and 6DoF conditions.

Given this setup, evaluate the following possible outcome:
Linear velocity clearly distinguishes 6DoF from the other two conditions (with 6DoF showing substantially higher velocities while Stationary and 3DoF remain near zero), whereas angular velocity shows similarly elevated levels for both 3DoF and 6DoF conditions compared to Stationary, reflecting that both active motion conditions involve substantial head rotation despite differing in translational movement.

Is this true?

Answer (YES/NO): NO